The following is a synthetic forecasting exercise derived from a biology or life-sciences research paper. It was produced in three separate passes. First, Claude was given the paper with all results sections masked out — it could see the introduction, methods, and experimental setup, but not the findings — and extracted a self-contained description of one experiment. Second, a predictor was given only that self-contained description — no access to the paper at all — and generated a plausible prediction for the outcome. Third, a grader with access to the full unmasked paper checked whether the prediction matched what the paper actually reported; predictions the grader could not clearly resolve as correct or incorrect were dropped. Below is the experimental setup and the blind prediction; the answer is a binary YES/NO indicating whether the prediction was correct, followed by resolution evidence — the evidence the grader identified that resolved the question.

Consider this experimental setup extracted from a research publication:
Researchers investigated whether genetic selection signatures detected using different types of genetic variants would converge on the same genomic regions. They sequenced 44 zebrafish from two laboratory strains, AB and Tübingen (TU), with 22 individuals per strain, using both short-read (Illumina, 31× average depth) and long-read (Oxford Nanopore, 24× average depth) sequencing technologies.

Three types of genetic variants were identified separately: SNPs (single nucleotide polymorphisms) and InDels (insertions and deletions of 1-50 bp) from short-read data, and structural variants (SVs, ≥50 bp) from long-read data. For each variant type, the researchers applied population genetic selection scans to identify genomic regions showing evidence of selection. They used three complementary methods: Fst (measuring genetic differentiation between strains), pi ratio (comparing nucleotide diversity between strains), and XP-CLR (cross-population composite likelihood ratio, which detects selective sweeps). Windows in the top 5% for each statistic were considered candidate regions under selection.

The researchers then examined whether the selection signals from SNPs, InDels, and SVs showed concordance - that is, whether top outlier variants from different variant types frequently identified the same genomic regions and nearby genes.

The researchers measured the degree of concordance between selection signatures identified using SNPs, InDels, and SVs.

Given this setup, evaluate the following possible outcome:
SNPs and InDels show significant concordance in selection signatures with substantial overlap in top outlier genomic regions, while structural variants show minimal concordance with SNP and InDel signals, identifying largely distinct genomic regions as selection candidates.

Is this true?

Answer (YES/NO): NO